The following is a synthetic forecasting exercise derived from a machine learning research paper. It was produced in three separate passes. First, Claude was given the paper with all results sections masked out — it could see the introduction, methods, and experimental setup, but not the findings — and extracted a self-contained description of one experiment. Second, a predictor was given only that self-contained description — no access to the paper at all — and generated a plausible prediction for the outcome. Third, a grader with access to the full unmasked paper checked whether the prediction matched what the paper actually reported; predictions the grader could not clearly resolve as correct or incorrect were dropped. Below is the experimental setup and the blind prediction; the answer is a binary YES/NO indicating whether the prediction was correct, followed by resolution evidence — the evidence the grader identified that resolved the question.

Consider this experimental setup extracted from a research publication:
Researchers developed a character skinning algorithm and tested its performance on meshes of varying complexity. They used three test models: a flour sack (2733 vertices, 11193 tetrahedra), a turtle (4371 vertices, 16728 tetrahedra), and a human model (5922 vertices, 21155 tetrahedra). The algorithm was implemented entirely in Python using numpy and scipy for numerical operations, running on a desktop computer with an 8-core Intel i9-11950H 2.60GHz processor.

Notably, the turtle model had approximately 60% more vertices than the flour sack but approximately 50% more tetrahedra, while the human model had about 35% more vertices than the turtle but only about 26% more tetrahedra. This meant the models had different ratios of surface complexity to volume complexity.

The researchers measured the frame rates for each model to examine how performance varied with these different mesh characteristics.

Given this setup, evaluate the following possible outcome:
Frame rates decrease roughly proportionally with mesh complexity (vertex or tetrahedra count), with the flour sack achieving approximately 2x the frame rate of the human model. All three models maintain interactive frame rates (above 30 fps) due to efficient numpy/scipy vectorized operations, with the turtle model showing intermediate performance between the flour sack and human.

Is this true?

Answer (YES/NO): NO